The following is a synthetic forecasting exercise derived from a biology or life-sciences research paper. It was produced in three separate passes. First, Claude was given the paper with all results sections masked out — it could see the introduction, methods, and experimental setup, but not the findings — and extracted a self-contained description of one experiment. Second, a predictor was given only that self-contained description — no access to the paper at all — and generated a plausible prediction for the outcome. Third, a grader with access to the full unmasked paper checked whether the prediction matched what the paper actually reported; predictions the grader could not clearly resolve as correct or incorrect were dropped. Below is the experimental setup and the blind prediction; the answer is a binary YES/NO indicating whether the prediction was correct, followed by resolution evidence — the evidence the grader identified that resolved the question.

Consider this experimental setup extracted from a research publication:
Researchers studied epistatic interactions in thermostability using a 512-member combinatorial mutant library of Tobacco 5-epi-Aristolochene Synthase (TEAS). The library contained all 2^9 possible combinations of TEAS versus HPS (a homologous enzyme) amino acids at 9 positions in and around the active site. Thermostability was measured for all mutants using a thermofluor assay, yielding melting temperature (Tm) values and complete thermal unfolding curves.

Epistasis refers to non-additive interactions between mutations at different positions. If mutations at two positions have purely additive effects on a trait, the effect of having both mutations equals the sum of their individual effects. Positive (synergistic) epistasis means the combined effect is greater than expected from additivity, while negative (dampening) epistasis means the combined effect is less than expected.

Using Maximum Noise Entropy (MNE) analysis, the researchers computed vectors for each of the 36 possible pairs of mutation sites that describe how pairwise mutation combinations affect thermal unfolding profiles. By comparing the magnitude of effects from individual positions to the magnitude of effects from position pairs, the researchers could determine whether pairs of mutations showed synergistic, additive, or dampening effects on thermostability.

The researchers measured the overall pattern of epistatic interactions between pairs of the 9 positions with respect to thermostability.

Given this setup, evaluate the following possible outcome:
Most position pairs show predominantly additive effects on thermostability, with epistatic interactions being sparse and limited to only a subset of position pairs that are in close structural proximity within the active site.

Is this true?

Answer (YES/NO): NO